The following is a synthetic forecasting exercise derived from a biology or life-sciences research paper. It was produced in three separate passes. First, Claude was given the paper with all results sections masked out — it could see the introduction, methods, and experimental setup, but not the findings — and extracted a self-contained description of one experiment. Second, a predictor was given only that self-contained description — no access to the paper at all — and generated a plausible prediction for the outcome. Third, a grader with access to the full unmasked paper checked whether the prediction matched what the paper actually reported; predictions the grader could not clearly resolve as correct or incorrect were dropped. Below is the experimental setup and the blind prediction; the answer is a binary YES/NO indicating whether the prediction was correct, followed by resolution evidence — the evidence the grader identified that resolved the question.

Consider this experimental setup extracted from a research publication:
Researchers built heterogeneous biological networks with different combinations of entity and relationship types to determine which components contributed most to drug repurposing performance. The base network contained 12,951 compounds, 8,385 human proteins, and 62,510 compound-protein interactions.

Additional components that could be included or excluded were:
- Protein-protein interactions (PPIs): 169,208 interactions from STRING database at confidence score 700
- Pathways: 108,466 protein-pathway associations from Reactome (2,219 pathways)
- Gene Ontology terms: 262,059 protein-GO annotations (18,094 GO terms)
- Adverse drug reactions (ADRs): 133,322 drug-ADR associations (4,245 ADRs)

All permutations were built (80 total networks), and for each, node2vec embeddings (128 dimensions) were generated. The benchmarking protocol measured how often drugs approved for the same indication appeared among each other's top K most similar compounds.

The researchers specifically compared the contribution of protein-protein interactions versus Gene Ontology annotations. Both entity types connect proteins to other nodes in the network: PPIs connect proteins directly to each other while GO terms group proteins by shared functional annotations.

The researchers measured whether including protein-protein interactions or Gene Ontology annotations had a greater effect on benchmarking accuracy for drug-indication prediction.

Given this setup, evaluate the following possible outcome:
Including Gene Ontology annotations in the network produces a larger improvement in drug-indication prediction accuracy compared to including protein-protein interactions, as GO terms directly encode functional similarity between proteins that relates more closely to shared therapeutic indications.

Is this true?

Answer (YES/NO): NO